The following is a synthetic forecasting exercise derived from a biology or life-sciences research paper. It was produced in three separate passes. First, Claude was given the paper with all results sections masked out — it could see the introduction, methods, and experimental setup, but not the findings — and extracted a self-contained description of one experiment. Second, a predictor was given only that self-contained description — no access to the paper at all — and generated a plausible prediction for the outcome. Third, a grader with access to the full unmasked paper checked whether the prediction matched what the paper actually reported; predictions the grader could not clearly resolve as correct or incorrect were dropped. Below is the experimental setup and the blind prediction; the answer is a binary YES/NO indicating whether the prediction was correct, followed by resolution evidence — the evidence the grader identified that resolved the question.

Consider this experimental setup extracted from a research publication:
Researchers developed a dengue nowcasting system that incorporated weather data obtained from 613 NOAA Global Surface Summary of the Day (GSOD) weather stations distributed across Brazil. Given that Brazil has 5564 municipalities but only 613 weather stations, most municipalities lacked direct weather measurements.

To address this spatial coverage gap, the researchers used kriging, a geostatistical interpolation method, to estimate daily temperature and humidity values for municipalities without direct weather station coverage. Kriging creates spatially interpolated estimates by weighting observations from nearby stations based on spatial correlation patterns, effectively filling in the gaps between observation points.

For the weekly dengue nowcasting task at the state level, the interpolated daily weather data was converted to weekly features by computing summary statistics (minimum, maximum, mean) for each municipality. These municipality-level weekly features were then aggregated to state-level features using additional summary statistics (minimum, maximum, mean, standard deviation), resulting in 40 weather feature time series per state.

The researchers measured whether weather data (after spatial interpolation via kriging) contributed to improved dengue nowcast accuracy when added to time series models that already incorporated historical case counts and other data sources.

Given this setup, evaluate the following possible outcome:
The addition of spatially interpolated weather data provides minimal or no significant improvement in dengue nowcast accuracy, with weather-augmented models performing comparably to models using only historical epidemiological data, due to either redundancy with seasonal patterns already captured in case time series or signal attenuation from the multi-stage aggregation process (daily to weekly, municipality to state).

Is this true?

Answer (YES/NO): NO